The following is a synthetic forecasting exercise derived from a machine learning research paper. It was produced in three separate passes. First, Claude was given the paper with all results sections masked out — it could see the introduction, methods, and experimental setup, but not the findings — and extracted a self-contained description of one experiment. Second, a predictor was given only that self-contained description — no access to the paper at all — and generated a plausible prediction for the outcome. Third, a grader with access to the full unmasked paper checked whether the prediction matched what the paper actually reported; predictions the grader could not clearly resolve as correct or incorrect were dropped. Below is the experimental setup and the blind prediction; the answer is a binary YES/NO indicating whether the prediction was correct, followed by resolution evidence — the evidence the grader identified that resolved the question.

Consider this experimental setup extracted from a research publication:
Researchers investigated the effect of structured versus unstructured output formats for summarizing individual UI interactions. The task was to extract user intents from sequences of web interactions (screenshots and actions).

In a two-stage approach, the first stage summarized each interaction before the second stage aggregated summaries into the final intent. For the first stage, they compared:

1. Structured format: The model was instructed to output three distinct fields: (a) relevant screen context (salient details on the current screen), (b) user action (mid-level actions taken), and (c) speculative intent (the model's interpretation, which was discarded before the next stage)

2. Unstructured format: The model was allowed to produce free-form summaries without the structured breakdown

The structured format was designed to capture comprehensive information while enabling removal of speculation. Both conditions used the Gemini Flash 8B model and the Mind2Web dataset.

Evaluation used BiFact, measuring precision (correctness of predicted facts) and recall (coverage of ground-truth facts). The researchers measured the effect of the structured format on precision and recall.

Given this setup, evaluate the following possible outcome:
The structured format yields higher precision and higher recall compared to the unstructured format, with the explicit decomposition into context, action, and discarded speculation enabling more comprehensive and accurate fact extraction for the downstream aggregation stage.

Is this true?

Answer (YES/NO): YES